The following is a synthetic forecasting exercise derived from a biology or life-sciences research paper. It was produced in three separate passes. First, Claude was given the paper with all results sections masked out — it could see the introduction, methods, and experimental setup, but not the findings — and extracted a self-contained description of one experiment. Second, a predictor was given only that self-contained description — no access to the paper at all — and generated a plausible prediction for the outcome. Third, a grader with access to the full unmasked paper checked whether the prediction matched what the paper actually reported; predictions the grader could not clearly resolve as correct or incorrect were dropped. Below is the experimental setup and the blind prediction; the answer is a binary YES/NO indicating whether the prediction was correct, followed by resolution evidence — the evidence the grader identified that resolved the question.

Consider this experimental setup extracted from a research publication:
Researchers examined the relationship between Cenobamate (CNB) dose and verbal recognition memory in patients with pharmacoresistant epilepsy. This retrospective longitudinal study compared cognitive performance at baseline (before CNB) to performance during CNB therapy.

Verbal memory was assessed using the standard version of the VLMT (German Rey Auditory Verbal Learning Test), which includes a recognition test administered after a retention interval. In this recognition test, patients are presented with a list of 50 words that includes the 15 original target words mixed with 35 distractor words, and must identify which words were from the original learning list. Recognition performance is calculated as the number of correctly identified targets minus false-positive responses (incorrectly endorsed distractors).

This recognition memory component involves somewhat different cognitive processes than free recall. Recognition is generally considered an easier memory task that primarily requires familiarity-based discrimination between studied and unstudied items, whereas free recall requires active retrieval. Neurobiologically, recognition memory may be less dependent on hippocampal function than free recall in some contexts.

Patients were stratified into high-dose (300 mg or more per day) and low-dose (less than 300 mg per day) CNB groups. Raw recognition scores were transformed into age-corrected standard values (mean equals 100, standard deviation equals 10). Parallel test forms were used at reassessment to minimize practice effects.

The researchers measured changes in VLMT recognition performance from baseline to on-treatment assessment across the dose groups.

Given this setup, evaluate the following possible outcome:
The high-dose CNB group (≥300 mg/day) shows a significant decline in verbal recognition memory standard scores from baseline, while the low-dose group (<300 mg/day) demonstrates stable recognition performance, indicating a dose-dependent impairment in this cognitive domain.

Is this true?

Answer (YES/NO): NO